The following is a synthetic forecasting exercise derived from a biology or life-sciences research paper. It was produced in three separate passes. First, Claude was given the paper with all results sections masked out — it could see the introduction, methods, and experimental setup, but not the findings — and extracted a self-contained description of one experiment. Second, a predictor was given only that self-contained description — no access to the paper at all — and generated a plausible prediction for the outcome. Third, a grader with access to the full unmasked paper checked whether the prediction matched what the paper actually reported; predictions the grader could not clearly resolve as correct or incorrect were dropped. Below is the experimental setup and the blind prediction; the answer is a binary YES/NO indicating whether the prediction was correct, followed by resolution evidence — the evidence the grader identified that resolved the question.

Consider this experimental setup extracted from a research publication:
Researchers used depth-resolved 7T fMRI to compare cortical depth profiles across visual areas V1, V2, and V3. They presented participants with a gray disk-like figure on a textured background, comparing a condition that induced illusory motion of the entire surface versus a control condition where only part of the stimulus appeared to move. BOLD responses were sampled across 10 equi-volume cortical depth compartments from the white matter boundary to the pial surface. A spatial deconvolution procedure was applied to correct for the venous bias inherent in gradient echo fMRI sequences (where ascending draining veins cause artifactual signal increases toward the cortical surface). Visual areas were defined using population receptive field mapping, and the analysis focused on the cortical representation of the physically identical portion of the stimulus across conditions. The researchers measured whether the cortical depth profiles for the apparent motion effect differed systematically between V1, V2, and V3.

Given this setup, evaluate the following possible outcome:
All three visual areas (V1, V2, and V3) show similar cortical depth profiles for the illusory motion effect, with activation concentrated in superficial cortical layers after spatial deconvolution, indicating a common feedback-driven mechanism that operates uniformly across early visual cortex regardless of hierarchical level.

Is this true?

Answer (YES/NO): NO